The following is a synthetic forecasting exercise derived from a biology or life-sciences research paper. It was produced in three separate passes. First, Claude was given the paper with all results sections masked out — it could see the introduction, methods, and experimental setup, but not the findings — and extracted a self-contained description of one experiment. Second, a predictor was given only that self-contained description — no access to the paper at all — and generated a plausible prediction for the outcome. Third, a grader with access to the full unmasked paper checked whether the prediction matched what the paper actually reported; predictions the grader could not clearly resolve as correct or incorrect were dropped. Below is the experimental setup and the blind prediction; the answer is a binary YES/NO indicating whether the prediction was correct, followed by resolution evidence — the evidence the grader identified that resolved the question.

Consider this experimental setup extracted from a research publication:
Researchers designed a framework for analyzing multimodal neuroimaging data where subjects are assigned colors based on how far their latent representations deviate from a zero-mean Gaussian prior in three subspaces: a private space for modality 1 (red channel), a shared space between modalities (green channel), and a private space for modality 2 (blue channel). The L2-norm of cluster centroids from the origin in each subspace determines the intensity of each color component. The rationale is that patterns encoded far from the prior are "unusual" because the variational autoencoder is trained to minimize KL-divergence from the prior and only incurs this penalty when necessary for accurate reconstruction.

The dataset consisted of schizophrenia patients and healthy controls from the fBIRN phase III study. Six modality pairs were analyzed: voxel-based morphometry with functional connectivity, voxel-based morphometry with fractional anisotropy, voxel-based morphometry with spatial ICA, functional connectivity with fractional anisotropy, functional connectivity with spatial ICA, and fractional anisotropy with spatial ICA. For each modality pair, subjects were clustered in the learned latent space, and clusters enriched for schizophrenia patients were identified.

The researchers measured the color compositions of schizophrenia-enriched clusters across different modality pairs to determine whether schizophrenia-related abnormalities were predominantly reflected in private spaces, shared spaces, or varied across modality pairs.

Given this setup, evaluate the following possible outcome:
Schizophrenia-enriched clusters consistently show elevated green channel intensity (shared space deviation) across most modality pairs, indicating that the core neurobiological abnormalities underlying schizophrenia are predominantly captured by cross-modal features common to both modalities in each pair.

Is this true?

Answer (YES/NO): NO